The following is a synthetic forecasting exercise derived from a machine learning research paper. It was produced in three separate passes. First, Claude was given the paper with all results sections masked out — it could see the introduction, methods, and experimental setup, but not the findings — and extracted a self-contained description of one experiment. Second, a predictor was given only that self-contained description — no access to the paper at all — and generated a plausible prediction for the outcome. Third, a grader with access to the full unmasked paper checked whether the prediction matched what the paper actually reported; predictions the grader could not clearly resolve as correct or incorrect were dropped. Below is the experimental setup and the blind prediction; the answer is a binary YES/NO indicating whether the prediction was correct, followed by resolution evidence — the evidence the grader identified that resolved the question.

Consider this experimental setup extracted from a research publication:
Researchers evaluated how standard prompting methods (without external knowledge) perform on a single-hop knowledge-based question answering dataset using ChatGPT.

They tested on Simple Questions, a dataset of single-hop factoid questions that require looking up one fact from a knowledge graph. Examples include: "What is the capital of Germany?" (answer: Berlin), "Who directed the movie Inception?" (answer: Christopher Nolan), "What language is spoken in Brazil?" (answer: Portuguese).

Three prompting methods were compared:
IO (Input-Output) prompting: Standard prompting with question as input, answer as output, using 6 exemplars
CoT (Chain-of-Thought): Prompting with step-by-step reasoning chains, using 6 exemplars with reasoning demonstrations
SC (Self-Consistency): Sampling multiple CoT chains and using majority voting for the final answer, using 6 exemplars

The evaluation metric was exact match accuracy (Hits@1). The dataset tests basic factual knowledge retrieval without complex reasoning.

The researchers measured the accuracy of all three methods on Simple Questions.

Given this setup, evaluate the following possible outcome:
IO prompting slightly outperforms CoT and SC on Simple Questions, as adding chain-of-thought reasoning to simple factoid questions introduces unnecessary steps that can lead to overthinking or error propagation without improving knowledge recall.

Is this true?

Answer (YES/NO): NO